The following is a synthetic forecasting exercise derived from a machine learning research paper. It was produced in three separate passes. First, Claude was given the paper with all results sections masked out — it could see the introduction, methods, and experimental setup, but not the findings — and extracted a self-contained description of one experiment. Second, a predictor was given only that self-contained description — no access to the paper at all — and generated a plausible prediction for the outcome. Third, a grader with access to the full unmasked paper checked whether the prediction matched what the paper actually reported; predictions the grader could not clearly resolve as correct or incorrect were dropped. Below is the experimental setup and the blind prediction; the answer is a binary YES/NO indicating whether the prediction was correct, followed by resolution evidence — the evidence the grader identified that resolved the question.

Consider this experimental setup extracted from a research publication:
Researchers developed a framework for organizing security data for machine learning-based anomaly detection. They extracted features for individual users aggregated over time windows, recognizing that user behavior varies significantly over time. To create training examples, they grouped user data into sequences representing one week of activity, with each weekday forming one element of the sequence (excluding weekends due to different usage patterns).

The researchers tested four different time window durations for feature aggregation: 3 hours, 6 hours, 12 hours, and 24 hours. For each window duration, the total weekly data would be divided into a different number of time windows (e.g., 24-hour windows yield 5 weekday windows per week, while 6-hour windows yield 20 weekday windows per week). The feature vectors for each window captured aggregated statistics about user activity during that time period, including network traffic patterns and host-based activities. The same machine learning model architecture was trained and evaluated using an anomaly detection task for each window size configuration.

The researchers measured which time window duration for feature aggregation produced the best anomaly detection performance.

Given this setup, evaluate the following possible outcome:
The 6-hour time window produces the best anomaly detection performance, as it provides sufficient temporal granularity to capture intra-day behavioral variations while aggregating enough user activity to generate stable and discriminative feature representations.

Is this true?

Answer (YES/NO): NO